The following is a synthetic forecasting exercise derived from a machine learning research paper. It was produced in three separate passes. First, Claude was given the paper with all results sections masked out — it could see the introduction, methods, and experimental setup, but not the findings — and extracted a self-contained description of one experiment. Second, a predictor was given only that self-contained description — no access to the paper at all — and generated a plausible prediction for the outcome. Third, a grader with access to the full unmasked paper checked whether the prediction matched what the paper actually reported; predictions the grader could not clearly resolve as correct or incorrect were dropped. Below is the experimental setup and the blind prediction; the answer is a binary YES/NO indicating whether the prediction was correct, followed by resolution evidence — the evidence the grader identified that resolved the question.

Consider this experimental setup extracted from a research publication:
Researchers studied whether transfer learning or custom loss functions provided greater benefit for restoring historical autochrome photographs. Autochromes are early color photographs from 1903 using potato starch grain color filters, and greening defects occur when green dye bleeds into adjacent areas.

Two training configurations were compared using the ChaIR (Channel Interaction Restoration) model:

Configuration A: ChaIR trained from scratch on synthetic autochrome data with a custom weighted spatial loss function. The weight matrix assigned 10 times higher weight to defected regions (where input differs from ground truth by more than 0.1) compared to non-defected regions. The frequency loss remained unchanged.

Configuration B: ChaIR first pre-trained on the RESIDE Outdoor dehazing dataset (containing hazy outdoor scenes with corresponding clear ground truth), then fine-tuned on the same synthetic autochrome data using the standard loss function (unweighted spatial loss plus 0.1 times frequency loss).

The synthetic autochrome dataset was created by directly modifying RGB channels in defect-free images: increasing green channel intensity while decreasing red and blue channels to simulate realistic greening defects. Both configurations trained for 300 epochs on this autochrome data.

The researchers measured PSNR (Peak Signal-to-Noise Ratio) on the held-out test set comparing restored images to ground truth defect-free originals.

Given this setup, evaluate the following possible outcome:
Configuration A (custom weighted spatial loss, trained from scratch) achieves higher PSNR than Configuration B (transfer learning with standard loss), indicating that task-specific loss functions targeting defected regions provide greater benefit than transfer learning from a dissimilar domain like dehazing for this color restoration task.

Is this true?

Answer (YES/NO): NO